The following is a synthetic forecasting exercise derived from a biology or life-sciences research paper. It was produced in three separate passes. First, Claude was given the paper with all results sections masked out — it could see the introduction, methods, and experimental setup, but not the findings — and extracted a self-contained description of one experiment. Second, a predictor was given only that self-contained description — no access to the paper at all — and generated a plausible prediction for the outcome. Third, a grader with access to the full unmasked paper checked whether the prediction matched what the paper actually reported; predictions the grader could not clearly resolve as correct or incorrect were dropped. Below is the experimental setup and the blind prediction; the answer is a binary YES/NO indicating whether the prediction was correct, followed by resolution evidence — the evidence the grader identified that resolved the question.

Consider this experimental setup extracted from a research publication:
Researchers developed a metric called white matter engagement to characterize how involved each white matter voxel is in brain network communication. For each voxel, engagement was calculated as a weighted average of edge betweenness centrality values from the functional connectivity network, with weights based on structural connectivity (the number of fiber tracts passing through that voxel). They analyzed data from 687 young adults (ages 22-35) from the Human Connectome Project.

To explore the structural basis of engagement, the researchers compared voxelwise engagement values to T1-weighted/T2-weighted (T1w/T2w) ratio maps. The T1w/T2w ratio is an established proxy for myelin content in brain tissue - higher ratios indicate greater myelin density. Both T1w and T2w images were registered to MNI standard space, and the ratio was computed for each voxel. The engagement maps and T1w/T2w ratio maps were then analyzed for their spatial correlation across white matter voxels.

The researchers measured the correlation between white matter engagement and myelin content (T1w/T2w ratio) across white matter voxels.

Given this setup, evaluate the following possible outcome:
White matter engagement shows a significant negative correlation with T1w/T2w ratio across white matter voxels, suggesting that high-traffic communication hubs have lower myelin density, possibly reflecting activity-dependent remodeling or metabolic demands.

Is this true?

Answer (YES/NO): NO